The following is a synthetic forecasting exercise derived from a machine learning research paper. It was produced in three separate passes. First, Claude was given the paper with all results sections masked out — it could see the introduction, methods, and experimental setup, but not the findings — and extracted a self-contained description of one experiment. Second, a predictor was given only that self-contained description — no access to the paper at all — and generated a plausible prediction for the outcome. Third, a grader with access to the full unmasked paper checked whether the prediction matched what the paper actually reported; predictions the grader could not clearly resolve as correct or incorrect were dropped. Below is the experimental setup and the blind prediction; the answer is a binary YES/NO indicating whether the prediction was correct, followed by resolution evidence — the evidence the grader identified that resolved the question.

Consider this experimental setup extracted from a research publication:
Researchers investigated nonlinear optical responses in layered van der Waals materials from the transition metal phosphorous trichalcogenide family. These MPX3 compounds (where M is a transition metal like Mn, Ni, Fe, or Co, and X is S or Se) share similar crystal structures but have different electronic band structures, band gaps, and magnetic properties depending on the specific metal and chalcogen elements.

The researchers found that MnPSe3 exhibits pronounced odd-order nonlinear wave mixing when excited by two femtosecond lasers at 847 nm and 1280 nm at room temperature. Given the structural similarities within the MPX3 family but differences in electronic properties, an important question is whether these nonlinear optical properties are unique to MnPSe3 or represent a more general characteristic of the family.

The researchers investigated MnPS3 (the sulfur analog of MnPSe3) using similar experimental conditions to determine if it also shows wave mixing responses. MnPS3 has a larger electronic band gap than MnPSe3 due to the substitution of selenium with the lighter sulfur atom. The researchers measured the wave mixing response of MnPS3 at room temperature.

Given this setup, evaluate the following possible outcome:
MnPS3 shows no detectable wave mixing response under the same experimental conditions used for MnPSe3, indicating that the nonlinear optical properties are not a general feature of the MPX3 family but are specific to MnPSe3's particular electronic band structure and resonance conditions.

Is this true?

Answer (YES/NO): NO